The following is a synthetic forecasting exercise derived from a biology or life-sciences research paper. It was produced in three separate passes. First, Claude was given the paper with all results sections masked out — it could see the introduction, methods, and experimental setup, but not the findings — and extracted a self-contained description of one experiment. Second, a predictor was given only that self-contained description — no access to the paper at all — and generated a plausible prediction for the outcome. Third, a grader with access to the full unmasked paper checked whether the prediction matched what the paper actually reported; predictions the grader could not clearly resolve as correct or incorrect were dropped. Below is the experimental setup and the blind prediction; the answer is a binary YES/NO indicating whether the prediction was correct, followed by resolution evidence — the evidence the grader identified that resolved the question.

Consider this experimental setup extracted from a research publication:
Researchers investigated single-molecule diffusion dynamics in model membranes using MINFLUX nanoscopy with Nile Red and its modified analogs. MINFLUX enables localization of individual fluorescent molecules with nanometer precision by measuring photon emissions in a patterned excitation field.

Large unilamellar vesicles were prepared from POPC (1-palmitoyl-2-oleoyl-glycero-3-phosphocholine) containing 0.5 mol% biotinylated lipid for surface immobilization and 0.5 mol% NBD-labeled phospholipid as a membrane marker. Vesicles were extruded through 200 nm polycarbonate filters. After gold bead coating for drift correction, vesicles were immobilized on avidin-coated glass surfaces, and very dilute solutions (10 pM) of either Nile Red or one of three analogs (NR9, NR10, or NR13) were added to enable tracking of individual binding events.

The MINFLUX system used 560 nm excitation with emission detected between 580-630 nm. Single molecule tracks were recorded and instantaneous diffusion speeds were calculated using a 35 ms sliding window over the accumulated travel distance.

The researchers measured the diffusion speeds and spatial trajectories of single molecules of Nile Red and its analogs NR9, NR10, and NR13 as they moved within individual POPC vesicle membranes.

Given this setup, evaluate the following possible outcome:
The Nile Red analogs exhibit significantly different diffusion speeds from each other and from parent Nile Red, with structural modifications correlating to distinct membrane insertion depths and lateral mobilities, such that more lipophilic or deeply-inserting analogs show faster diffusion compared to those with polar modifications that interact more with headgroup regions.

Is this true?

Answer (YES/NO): NO